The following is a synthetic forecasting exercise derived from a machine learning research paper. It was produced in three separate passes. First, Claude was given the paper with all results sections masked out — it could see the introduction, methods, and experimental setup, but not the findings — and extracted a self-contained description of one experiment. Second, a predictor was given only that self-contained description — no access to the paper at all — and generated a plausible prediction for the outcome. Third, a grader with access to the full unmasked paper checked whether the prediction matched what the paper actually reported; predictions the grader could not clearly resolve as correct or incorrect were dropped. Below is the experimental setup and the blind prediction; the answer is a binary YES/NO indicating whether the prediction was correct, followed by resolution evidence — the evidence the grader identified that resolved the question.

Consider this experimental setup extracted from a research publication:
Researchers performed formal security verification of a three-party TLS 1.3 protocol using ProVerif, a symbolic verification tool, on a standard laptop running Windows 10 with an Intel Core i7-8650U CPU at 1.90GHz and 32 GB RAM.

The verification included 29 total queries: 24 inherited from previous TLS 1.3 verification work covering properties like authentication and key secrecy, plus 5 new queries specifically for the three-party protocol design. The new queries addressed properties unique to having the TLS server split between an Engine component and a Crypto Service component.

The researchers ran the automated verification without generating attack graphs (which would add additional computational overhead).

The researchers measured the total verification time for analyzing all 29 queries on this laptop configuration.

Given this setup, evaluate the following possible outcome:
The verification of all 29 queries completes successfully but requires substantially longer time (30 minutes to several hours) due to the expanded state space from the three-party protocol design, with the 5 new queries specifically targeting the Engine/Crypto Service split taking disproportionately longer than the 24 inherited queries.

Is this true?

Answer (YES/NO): NO